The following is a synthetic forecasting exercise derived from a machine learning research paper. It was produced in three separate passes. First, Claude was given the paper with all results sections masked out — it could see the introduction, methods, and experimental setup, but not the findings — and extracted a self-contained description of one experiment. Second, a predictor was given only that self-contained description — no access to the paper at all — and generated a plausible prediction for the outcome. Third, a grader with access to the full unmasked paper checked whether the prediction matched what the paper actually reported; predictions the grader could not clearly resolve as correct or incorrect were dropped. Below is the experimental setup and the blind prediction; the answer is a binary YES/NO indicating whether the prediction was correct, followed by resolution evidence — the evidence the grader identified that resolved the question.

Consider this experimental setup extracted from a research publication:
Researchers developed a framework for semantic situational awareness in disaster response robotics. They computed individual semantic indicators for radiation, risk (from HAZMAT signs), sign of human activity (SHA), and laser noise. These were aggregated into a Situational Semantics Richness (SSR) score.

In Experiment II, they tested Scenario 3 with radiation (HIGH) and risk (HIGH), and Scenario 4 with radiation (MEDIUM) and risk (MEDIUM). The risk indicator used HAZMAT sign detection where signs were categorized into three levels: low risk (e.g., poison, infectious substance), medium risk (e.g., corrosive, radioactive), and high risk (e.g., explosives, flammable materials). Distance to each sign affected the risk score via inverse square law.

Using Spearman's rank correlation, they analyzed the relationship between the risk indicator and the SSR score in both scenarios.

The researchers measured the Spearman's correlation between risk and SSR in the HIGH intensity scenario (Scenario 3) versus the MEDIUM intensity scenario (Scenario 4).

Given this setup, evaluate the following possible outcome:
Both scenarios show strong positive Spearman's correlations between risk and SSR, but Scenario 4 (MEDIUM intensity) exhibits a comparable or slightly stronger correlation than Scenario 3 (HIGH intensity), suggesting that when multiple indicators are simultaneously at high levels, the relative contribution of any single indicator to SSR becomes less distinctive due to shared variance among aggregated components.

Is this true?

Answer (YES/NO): YES